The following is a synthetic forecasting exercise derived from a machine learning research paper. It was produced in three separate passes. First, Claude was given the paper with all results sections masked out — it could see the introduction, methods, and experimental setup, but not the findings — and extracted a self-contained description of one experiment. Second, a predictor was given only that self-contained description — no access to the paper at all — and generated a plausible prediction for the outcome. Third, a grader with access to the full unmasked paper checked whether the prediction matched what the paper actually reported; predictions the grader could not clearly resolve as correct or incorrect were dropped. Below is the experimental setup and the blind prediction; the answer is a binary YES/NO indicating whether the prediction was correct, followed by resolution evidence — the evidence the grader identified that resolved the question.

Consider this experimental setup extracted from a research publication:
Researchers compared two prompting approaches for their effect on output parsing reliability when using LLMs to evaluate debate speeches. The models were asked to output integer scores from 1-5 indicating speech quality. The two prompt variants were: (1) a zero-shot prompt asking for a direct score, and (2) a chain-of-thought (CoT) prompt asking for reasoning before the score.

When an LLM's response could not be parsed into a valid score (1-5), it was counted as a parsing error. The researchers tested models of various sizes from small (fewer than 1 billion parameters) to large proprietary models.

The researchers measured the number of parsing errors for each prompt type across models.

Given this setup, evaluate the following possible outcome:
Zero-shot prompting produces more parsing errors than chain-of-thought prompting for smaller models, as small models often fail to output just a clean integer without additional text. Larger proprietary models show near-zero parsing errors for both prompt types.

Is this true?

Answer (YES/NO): NO